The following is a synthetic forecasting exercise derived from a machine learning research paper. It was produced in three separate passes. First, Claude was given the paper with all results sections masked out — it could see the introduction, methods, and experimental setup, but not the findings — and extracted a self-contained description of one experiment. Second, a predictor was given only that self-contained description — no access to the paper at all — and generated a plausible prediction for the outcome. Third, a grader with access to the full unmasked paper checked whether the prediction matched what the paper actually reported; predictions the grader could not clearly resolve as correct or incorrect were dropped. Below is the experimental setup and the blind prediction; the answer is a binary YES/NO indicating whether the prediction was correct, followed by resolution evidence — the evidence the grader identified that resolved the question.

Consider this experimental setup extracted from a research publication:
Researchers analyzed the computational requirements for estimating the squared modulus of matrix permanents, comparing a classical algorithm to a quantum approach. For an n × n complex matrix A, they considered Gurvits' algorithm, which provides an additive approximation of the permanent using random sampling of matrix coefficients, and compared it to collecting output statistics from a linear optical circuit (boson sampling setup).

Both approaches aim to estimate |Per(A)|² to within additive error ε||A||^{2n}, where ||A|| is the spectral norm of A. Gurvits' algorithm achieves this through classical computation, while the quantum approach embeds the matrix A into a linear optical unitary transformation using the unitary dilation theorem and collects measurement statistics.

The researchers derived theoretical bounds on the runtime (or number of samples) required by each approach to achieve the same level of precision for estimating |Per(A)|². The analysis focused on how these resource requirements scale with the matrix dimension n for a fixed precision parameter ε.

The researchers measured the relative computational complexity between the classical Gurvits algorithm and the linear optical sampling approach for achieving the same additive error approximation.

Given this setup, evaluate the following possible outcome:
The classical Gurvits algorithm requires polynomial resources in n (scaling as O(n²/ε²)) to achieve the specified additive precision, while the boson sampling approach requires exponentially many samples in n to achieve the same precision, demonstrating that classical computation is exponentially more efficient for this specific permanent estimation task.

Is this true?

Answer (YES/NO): NO